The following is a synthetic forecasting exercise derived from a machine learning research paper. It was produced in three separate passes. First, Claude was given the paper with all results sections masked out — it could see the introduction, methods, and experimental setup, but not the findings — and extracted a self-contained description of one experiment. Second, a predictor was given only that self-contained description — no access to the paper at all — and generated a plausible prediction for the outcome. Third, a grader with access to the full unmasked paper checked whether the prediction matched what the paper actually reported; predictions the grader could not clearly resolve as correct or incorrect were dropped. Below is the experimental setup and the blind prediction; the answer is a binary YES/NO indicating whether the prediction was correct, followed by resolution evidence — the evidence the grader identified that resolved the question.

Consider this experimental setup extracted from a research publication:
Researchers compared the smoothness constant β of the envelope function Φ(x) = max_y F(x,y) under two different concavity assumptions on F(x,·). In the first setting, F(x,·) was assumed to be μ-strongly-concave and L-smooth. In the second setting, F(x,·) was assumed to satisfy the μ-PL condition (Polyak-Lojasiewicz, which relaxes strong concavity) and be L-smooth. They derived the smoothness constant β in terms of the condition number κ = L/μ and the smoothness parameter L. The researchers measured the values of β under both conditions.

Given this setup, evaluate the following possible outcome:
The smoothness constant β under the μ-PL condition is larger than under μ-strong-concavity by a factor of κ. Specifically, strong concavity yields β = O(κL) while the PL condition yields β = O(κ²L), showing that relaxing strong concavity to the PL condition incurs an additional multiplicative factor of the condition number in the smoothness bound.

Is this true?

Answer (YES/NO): NO